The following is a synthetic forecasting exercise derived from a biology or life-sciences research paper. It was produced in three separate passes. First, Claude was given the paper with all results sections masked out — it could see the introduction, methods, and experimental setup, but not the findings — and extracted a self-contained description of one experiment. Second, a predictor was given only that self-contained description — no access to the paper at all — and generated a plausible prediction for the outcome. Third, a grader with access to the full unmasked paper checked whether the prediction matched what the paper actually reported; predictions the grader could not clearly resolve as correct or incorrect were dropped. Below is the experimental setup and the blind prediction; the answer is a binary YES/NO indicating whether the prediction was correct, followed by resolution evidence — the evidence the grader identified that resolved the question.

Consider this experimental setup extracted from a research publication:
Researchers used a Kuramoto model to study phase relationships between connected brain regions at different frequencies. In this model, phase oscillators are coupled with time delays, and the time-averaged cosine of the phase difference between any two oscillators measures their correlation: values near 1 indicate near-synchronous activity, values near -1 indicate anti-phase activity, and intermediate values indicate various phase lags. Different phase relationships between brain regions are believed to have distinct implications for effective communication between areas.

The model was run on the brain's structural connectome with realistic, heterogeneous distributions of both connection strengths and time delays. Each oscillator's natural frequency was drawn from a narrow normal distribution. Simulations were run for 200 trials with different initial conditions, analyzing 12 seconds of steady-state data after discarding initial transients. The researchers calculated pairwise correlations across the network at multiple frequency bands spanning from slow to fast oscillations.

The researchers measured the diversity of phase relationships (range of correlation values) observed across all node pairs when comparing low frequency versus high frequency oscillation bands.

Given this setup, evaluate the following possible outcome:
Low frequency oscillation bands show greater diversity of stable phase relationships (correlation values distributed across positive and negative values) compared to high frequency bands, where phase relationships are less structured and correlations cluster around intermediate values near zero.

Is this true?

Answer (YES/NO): NO